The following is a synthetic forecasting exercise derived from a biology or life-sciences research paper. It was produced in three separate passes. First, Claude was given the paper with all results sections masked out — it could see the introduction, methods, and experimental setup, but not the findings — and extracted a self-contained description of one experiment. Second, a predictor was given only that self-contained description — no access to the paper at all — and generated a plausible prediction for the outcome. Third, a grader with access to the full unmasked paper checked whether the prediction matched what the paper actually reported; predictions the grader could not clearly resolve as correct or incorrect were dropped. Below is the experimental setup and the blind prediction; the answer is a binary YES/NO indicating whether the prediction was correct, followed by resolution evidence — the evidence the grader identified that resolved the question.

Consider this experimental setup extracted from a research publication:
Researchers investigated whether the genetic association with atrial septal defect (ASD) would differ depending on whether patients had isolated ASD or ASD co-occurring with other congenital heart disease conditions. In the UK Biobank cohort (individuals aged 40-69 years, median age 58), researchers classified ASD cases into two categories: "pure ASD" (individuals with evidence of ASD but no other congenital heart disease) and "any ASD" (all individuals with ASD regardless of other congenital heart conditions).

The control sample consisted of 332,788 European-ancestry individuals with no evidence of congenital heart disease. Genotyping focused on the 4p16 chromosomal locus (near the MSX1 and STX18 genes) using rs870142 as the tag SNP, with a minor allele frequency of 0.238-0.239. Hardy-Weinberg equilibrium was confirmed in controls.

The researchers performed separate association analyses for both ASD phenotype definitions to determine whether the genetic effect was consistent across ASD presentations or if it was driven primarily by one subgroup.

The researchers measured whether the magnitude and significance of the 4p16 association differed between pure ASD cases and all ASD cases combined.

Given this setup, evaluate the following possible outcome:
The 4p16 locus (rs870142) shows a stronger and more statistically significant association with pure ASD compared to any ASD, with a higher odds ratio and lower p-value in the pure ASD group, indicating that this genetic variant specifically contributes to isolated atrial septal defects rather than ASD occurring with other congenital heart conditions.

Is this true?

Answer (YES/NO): NO